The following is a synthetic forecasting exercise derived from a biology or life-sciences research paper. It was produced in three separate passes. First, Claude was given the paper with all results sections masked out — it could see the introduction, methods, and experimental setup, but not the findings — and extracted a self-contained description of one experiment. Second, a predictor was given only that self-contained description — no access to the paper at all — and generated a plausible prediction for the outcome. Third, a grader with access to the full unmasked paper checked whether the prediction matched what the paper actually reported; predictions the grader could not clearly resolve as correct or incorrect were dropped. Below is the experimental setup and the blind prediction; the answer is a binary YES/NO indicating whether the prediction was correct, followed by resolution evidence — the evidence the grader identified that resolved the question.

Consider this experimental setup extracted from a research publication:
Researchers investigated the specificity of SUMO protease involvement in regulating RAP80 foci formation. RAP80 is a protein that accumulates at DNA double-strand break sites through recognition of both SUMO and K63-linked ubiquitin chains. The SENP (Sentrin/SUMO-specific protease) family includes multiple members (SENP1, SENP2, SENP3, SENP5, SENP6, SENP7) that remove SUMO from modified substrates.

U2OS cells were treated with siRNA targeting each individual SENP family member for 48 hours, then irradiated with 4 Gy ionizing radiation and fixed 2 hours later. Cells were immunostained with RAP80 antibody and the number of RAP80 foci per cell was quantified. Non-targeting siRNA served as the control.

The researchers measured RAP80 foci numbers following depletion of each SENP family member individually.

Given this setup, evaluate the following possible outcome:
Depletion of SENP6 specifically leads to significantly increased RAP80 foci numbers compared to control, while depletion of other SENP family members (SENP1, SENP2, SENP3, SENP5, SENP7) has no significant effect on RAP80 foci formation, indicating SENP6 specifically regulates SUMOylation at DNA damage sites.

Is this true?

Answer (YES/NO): NO